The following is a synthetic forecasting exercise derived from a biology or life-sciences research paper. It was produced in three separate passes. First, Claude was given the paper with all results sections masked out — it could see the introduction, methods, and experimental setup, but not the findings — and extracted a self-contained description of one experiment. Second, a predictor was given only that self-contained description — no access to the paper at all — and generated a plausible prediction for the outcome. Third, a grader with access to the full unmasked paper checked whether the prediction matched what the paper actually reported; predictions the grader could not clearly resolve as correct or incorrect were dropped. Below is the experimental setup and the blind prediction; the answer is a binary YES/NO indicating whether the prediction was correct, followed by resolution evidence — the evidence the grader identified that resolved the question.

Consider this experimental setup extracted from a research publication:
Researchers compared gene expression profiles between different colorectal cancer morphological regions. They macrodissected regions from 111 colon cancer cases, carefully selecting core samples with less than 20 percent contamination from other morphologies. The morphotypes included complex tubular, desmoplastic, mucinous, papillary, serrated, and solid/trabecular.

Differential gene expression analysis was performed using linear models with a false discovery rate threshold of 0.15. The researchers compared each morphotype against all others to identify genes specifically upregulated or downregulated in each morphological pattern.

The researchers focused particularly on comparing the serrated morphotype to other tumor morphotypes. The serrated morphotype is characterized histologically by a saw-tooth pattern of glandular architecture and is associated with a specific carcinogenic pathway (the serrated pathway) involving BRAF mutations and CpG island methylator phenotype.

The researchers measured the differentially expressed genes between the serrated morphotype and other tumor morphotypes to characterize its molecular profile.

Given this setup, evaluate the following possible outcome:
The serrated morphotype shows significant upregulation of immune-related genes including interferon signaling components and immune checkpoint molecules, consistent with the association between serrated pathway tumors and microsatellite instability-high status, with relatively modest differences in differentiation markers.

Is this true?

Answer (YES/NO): NO